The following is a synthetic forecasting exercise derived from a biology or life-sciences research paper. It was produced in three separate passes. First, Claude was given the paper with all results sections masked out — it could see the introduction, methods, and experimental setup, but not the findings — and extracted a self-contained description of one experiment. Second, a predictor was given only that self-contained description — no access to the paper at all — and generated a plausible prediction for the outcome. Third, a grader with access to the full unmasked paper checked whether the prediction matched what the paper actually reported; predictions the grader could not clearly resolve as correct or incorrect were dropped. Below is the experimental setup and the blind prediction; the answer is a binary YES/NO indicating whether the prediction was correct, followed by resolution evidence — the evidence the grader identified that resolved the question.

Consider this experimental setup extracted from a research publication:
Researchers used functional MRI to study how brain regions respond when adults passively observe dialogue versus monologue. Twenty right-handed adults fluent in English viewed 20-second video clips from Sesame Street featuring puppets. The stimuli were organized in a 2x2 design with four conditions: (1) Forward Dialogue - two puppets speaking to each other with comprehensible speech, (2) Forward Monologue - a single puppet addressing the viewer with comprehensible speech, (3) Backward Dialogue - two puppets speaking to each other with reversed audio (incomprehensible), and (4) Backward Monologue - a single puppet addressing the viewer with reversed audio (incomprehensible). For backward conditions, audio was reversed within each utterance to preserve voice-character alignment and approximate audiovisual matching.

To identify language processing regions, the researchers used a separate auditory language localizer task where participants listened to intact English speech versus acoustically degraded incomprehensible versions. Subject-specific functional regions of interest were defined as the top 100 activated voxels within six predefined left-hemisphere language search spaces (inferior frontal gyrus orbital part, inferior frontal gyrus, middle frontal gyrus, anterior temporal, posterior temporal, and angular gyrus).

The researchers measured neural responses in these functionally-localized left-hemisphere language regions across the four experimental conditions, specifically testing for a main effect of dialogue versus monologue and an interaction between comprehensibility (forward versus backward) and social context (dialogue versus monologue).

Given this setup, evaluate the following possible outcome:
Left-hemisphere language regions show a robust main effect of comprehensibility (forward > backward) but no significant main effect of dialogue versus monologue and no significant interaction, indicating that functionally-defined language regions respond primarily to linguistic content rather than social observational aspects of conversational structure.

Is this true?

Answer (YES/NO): YES